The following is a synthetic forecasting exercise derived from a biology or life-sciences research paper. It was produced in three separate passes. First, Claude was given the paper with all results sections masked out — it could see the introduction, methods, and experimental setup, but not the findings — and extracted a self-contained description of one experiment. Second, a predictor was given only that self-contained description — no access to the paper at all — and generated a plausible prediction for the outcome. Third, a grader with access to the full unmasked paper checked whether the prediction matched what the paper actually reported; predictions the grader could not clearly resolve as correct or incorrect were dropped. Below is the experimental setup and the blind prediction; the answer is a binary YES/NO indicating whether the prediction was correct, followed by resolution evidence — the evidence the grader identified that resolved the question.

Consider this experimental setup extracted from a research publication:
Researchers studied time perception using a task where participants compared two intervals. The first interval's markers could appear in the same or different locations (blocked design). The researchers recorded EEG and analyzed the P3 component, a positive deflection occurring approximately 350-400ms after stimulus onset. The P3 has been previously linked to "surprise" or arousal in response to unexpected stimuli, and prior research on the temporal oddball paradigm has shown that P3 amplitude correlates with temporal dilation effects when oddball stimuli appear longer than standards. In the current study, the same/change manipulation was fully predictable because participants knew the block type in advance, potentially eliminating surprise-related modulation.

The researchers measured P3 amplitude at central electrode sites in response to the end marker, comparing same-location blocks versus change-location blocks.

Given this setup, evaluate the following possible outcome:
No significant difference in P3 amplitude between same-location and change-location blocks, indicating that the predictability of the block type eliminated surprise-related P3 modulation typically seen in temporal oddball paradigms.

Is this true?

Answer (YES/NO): YES